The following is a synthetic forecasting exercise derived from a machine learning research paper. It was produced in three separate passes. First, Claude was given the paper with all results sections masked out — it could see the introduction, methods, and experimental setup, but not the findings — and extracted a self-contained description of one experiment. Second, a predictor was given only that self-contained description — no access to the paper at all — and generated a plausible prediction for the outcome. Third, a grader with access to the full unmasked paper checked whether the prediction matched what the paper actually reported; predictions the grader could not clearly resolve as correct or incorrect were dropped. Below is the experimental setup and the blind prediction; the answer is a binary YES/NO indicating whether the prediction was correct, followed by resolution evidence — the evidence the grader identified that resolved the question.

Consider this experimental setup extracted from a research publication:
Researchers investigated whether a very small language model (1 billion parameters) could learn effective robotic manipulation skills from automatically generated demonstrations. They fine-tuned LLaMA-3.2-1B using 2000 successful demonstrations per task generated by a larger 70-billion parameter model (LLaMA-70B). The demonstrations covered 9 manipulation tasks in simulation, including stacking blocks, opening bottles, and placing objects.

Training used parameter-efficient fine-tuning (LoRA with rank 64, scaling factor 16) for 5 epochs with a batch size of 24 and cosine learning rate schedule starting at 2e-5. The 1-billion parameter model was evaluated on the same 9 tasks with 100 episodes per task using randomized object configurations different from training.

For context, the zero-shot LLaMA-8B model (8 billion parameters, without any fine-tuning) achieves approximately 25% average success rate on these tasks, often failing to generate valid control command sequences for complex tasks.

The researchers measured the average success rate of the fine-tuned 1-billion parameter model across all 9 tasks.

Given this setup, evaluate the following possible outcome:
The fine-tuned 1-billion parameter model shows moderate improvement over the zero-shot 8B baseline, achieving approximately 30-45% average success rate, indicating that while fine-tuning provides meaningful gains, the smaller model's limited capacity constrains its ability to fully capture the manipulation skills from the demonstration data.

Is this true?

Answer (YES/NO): NO